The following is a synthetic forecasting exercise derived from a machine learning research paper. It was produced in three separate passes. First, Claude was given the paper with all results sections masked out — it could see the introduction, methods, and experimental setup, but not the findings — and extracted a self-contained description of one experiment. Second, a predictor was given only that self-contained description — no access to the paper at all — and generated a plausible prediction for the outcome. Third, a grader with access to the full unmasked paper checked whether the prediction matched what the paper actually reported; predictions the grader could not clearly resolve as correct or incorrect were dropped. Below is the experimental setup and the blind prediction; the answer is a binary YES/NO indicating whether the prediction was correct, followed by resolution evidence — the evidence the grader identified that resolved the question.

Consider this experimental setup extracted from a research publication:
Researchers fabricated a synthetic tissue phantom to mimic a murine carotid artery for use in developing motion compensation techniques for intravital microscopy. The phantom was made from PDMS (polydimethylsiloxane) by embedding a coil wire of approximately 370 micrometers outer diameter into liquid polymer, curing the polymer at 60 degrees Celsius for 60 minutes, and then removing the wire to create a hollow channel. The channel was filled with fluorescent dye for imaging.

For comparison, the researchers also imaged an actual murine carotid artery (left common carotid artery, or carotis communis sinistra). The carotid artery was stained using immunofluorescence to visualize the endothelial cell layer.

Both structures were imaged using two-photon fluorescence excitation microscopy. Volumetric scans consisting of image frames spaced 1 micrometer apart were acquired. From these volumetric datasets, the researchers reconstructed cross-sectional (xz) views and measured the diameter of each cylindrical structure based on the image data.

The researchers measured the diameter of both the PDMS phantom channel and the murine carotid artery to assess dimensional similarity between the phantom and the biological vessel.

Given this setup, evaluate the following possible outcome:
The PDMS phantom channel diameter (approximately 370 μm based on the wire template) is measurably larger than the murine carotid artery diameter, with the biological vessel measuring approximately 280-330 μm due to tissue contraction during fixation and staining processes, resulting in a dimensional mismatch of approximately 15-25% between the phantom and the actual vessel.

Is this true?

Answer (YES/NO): NO